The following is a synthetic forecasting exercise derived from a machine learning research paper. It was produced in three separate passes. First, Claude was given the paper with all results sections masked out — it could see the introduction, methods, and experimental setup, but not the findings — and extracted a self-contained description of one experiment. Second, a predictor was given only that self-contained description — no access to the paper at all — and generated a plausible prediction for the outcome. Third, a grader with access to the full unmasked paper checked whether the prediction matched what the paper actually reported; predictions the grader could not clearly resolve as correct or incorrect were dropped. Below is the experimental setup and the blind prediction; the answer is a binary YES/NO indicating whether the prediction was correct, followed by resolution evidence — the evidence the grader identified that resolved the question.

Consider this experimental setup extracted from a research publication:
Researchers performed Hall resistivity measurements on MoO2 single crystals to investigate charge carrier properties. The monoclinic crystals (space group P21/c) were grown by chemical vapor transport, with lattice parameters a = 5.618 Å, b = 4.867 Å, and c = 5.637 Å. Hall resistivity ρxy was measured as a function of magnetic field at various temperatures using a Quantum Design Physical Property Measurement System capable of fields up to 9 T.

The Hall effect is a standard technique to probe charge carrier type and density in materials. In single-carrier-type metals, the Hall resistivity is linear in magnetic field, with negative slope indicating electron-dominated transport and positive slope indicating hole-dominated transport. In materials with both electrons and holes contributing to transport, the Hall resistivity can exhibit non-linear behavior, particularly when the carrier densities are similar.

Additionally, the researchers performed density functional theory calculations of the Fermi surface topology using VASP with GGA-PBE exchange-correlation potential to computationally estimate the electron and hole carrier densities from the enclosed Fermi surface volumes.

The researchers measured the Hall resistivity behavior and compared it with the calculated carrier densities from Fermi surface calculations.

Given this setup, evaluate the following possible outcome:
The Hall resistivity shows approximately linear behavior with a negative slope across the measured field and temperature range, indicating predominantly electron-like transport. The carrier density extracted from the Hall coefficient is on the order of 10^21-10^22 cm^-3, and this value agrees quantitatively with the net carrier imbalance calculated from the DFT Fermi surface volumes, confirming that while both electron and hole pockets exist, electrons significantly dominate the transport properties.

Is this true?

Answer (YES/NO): NO